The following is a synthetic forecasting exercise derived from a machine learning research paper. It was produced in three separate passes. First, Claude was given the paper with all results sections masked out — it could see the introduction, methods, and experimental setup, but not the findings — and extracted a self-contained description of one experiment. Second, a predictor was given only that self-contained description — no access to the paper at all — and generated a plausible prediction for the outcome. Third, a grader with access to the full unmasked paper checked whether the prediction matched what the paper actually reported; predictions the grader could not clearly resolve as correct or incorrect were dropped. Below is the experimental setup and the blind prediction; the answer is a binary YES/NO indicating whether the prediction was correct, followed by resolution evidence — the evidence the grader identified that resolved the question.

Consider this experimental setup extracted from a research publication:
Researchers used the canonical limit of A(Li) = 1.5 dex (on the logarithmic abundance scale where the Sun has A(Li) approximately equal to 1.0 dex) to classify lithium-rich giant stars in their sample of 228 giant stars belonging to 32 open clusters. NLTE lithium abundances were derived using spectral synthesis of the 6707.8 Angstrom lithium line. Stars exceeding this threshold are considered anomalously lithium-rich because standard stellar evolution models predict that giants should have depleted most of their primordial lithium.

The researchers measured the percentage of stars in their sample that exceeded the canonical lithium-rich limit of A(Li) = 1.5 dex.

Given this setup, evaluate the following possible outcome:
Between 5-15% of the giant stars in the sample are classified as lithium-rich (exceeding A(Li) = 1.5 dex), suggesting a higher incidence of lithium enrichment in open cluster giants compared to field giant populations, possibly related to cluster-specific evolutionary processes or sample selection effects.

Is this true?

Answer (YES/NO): YES